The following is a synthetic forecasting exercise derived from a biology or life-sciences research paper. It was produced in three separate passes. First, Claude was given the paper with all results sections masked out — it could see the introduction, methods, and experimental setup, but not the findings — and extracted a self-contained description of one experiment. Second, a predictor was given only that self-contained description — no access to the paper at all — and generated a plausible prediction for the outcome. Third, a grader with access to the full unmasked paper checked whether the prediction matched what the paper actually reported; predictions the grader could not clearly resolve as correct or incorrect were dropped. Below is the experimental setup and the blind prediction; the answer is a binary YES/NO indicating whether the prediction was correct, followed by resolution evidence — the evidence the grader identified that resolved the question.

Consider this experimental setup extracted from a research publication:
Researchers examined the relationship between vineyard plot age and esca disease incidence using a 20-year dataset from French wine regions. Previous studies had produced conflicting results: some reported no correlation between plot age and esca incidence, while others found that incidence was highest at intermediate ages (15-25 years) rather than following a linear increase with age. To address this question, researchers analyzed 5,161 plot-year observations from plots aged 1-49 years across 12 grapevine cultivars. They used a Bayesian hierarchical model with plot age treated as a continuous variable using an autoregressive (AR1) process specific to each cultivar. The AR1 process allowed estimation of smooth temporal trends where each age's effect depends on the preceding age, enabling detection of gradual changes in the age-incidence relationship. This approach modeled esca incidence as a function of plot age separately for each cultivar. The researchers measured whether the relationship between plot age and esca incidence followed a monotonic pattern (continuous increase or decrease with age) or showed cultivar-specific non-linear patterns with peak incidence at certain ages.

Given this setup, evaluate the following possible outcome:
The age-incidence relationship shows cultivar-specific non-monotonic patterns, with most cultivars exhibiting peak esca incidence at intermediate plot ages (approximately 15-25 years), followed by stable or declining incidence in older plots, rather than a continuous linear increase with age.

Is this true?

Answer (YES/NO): YES